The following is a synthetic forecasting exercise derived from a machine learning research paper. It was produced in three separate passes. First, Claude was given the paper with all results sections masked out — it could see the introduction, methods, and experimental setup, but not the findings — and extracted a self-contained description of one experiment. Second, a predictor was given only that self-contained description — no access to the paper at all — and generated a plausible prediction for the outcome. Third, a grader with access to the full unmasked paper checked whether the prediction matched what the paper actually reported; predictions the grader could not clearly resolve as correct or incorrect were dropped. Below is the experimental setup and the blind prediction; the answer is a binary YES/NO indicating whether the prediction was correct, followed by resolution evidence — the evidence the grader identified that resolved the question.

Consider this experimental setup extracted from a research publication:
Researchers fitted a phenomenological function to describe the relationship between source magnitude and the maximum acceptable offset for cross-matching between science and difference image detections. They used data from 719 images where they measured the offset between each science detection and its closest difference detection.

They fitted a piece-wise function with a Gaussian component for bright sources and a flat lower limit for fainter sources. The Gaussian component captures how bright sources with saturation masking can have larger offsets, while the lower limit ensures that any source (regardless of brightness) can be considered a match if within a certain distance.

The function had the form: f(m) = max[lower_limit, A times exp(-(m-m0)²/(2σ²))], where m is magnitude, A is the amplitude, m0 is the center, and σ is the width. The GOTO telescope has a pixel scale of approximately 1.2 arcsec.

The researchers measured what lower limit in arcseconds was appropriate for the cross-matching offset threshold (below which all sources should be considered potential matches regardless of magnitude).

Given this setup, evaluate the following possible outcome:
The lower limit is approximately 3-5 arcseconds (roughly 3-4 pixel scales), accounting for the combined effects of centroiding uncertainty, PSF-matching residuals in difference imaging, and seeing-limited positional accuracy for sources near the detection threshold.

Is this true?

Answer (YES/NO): YES